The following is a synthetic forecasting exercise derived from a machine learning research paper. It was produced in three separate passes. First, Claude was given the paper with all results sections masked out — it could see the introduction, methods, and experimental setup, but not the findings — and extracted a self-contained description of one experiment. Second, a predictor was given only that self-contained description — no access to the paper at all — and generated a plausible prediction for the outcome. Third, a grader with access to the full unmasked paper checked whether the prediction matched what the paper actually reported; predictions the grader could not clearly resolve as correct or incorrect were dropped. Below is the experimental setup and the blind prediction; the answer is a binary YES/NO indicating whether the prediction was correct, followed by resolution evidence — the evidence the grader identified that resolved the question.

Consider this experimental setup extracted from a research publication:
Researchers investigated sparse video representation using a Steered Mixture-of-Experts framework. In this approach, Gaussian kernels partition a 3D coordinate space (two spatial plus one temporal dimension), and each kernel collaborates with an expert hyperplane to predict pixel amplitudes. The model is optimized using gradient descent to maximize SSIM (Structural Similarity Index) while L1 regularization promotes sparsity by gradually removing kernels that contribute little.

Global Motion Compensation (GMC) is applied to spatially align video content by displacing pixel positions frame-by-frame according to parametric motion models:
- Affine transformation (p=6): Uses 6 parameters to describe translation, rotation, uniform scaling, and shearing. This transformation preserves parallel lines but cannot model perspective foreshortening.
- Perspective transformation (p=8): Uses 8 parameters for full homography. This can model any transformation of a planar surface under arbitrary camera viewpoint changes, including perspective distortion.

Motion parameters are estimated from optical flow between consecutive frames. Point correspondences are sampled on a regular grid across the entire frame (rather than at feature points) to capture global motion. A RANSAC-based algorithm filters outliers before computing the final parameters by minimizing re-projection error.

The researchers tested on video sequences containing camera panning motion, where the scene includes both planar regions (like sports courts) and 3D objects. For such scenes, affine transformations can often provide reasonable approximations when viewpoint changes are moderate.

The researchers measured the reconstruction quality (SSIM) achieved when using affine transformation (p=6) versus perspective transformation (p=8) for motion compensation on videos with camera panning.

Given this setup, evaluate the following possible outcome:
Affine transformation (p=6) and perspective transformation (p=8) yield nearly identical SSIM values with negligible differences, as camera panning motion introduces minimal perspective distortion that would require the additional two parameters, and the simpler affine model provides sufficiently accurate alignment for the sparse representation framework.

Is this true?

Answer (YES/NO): YES